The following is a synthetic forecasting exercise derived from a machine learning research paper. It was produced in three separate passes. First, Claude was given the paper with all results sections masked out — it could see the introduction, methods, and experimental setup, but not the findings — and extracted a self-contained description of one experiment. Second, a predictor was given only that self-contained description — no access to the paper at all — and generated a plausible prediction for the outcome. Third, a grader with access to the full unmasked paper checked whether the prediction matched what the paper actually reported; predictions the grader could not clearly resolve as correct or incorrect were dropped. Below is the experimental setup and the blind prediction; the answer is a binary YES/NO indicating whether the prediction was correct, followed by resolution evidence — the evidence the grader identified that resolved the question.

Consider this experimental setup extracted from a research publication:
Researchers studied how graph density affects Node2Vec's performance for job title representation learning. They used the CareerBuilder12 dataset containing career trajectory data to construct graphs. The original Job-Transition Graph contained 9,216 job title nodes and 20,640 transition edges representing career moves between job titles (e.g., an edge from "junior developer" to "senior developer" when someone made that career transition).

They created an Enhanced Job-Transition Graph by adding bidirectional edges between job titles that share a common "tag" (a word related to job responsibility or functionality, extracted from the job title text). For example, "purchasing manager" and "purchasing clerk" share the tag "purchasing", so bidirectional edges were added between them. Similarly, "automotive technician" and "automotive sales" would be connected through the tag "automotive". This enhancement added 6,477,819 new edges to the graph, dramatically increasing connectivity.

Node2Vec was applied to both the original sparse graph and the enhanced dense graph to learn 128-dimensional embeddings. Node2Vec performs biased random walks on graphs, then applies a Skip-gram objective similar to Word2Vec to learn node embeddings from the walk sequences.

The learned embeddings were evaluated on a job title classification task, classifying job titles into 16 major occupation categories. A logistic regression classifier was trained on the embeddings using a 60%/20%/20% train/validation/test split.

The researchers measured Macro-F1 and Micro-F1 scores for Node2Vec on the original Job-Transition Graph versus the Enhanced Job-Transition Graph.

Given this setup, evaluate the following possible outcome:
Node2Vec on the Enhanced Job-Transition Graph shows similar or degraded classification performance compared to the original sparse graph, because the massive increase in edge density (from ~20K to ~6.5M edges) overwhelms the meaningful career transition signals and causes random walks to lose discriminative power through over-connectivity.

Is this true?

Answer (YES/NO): NO